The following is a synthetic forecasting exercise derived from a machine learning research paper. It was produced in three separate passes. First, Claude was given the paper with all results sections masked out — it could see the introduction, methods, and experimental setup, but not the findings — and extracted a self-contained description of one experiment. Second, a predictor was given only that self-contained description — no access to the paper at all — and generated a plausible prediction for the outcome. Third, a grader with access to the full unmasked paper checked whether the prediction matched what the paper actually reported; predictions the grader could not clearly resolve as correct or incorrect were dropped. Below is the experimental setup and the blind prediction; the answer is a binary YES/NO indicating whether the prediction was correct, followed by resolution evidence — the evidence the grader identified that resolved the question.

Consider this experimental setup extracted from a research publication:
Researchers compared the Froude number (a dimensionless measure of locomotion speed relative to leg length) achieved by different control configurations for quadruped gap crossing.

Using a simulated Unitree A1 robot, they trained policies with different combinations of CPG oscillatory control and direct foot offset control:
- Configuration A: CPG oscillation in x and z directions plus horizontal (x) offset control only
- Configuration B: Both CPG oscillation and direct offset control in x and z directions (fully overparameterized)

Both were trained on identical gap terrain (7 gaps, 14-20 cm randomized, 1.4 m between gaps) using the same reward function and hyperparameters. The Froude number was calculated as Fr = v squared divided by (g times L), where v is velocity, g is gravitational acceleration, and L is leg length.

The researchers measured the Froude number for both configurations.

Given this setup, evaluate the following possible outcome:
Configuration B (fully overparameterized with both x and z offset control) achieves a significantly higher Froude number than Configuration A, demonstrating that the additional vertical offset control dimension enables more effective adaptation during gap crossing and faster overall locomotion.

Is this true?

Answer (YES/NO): NO